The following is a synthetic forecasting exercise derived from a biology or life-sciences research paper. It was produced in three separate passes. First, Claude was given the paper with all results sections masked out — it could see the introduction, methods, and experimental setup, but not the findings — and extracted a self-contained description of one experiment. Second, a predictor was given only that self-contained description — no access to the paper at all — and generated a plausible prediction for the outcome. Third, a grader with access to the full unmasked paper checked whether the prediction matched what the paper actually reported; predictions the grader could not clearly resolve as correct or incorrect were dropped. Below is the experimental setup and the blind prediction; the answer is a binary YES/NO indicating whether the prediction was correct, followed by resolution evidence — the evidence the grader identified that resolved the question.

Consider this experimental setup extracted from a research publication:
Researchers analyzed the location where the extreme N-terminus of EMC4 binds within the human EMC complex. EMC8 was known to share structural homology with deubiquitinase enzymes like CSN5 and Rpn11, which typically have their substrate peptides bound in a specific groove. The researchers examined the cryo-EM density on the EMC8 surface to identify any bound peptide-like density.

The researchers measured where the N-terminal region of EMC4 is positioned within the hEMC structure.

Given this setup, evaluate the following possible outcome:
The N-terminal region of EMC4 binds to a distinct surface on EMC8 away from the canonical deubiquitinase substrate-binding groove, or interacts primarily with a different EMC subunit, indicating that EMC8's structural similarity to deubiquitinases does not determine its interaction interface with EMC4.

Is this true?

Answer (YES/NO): NO